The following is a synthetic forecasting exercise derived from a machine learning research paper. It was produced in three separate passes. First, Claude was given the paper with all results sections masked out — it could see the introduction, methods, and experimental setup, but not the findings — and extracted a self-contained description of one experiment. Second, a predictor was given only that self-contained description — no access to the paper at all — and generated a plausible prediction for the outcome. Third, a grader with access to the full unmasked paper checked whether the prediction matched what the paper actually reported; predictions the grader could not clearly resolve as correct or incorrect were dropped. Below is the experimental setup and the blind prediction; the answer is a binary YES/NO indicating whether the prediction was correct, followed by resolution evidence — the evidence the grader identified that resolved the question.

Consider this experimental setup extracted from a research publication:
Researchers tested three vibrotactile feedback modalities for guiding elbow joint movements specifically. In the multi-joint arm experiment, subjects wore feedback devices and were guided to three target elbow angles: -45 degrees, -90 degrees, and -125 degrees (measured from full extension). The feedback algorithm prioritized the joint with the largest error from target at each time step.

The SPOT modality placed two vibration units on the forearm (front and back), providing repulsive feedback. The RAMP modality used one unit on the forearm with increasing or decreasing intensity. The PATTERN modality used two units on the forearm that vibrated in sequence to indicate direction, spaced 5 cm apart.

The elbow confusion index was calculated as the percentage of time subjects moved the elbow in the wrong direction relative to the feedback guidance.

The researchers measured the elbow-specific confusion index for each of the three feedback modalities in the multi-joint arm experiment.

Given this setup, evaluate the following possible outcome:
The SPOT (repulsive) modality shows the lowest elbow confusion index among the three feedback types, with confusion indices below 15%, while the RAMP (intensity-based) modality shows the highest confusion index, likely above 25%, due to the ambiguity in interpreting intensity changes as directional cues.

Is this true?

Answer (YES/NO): NO